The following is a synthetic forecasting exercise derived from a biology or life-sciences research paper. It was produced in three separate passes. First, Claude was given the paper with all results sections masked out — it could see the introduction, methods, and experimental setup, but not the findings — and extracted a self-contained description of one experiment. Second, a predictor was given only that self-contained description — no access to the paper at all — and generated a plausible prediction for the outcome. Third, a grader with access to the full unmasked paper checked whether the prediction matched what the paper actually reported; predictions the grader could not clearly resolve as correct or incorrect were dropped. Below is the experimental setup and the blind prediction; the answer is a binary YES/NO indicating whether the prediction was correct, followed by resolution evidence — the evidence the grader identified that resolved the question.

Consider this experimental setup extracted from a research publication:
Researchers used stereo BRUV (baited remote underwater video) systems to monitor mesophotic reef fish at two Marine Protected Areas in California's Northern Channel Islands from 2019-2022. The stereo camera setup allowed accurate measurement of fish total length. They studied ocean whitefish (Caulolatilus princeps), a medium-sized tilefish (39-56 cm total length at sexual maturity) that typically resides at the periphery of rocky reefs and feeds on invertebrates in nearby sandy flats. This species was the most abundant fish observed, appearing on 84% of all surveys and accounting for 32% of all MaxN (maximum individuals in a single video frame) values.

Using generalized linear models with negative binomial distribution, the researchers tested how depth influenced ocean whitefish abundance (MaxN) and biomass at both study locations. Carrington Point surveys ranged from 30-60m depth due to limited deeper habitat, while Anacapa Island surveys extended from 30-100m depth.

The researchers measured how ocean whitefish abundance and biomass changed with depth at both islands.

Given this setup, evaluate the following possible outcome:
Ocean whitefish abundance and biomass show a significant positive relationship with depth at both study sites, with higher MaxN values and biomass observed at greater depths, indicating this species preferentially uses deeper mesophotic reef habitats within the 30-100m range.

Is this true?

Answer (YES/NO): NO